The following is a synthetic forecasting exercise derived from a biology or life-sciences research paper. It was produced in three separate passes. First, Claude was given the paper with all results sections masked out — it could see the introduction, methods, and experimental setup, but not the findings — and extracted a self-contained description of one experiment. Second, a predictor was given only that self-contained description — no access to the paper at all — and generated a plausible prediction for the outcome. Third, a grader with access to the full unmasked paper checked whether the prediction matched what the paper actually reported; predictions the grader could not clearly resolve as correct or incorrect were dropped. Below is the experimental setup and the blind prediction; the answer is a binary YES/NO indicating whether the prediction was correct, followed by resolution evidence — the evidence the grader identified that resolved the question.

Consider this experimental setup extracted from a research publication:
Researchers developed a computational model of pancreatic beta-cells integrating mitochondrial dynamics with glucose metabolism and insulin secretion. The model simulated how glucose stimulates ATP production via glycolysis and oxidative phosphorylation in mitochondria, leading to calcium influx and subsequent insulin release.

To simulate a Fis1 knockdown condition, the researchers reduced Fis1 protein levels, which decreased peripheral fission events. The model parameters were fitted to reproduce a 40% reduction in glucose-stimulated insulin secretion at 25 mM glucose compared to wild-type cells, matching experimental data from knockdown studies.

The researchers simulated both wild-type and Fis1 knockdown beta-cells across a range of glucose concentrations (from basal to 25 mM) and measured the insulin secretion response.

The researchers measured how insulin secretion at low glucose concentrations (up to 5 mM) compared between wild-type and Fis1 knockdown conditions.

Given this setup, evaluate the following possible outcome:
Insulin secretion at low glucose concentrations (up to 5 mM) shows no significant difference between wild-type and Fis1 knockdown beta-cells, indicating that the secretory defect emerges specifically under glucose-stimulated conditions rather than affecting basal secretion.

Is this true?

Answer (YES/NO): YES